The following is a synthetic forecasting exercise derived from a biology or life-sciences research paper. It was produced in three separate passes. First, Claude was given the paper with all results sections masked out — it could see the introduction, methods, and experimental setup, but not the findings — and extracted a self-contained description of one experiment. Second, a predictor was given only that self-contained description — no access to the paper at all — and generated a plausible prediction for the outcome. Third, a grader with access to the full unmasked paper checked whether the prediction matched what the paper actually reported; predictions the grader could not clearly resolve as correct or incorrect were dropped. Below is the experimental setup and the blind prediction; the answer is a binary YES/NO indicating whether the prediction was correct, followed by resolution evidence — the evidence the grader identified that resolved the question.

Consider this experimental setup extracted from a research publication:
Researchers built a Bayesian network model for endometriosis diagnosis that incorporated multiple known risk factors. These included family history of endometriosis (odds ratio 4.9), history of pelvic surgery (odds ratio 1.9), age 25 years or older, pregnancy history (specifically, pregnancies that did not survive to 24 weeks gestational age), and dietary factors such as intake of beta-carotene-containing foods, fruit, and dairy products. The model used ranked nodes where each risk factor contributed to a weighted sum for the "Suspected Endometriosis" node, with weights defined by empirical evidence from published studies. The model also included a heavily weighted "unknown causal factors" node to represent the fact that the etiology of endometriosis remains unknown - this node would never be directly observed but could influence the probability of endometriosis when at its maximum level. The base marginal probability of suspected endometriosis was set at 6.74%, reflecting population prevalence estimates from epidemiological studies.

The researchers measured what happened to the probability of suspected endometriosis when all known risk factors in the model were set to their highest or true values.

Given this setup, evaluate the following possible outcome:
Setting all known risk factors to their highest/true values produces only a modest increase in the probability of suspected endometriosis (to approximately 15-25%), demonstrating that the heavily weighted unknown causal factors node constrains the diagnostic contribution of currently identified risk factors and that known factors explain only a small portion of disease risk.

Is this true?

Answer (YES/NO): YES